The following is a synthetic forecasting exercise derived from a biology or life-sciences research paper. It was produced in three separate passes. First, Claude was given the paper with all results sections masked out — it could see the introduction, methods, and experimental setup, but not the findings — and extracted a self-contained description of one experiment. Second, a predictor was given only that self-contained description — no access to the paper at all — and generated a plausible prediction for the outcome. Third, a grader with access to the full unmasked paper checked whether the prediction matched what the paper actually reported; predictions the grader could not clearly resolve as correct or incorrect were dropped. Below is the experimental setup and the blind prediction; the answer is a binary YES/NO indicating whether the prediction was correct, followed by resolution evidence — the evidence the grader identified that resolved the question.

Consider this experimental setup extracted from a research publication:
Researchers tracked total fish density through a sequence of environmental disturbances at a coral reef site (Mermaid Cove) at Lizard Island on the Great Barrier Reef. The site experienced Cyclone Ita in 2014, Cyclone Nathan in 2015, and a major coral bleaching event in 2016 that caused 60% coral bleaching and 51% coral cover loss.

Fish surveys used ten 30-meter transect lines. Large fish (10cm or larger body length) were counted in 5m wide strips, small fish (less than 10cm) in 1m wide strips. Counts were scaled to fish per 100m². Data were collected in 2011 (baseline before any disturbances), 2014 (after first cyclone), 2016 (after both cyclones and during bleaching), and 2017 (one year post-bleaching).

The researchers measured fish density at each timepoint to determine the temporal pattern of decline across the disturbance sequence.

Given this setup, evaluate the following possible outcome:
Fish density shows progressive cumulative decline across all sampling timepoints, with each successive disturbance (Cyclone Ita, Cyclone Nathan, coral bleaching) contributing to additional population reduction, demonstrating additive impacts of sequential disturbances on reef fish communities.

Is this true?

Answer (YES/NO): NO